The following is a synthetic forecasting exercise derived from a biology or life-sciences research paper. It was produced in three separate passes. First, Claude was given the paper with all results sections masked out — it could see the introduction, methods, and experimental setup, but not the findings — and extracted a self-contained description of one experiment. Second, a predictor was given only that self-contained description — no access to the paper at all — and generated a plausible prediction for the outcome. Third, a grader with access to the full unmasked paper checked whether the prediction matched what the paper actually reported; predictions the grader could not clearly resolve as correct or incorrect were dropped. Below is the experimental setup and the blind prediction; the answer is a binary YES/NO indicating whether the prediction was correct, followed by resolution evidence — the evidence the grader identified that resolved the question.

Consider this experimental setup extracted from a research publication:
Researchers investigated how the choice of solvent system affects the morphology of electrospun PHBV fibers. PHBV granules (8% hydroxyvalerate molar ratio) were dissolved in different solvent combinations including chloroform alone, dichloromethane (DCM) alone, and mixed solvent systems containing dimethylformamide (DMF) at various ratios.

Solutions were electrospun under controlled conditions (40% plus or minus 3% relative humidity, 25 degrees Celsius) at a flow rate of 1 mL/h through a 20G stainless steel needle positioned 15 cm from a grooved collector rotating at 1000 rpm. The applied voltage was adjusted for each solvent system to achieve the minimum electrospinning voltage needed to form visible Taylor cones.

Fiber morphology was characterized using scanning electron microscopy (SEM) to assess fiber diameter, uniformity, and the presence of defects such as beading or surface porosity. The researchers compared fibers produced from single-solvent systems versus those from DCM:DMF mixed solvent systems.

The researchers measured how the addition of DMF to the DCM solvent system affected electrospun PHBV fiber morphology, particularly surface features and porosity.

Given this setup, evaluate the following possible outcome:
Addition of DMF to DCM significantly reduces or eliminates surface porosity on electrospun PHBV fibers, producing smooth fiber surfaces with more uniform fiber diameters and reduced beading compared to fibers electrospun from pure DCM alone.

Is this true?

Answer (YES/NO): NO